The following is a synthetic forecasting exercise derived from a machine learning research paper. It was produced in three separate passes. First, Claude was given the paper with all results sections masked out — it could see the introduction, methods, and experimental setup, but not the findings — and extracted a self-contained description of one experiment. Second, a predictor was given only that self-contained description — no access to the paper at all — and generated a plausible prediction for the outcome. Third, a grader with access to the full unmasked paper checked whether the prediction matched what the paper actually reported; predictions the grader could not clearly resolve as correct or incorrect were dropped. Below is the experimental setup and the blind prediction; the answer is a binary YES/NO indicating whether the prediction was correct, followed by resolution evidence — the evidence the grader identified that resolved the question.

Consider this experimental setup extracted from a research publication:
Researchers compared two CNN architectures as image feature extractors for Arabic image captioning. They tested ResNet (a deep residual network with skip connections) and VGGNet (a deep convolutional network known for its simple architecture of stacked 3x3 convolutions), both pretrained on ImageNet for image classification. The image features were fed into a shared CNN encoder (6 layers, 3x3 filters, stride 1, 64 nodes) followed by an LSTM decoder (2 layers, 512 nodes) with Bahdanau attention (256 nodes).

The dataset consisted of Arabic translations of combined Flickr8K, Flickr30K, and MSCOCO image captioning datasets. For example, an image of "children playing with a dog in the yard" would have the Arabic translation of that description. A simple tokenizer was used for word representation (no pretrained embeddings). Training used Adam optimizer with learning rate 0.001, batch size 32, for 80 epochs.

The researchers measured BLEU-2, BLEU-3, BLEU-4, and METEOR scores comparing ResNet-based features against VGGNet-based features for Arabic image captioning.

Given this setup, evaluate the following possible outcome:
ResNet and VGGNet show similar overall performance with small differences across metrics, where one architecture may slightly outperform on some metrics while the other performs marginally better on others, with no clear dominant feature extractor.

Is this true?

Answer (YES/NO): YES